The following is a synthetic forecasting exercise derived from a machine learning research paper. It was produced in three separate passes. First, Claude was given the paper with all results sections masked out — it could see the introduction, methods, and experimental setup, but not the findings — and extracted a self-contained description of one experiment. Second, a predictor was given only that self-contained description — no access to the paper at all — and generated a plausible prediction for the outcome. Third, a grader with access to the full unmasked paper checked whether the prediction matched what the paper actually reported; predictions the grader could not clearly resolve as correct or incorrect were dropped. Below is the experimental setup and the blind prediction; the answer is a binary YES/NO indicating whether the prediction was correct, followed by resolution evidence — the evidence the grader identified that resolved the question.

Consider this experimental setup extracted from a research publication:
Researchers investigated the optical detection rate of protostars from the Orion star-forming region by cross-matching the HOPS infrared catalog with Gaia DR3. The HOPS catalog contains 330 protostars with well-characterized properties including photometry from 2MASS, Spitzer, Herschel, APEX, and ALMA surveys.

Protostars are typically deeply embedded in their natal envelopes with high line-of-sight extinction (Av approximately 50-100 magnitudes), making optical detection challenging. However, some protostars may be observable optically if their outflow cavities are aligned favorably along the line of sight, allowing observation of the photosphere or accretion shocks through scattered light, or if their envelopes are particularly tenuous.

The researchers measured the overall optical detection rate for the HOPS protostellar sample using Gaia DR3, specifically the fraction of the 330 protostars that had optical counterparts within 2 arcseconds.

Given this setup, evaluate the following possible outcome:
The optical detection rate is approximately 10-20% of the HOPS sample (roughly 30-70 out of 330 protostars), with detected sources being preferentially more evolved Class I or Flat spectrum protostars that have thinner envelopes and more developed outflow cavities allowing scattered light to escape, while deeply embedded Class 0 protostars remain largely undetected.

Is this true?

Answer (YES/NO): YES